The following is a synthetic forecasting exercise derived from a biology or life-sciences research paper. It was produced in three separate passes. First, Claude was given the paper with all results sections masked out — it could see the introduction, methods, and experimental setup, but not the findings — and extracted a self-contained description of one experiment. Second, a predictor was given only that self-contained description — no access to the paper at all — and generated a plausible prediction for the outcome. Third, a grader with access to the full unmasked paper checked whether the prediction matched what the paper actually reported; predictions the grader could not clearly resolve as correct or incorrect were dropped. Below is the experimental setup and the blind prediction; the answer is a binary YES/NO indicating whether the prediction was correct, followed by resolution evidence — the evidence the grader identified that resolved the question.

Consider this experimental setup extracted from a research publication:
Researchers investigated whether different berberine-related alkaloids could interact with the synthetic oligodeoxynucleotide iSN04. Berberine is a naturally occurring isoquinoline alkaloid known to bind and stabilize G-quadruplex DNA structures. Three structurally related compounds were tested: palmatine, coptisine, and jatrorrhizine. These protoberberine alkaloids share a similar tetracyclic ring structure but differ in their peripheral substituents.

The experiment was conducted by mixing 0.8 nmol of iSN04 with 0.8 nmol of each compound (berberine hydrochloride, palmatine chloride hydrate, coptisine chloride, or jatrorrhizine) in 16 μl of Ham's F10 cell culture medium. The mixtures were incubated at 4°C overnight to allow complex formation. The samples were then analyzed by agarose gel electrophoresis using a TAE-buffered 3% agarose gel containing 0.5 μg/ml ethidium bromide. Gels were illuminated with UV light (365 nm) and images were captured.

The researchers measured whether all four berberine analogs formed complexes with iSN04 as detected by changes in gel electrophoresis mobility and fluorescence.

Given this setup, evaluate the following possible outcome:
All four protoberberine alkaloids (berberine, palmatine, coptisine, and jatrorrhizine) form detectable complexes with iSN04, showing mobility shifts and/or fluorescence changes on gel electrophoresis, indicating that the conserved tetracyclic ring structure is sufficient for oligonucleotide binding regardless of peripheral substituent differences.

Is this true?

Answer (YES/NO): NO